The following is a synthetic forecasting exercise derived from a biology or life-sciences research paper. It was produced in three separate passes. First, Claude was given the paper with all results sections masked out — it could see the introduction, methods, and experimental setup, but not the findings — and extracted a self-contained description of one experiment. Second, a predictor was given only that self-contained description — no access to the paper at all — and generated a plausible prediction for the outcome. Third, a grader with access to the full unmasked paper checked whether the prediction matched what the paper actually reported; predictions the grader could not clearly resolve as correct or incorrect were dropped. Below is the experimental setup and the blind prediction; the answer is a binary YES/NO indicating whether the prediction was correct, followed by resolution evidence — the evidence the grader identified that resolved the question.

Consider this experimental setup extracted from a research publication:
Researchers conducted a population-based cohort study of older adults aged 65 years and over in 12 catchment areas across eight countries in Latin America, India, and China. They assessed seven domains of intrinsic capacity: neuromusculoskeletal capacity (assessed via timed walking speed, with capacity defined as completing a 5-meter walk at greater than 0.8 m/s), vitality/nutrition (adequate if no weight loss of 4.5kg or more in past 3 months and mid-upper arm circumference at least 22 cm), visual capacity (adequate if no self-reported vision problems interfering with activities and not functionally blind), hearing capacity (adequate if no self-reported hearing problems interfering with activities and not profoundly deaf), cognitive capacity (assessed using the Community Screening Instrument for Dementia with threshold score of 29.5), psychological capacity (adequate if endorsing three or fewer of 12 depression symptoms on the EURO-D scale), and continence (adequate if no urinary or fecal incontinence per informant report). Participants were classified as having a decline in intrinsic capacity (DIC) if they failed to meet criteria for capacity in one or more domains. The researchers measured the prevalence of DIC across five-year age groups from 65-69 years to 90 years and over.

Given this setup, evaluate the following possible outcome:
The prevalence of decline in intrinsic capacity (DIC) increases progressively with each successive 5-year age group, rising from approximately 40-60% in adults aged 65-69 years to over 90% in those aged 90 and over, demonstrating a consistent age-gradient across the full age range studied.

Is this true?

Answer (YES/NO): NO